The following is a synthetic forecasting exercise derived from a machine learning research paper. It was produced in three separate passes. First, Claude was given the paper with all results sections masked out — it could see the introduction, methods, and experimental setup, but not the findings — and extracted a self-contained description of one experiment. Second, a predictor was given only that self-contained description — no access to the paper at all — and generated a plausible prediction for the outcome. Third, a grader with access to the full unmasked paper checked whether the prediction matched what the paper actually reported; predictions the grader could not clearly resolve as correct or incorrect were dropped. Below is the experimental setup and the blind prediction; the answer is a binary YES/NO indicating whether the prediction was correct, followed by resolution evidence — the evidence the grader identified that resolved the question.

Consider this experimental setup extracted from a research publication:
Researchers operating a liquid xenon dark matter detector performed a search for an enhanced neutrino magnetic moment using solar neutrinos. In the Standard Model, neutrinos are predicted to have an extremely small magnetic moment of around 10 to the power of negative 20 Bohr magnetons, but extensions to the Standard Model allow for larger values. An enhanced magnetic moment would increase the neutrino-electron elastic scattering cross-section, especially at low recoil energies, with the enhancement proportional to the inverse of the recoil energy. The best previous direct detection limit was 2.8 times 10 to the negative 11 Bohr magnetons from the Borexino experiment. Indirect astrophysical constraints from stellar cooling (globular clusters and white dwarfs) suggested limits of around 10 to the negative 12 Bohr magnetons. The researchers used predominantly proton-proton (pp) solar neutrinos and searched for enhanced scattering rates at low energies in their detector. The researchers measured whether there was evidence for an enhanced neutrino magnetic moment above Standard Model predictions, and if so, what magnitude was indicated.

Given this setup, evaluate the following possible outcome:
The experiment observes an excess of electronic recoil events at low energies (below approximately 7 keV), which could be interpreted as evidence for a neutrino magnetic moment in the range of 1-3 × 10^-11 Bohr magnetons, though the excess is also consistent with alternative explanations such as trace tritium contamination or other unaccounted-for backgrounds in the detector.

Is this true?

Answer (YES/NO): YES